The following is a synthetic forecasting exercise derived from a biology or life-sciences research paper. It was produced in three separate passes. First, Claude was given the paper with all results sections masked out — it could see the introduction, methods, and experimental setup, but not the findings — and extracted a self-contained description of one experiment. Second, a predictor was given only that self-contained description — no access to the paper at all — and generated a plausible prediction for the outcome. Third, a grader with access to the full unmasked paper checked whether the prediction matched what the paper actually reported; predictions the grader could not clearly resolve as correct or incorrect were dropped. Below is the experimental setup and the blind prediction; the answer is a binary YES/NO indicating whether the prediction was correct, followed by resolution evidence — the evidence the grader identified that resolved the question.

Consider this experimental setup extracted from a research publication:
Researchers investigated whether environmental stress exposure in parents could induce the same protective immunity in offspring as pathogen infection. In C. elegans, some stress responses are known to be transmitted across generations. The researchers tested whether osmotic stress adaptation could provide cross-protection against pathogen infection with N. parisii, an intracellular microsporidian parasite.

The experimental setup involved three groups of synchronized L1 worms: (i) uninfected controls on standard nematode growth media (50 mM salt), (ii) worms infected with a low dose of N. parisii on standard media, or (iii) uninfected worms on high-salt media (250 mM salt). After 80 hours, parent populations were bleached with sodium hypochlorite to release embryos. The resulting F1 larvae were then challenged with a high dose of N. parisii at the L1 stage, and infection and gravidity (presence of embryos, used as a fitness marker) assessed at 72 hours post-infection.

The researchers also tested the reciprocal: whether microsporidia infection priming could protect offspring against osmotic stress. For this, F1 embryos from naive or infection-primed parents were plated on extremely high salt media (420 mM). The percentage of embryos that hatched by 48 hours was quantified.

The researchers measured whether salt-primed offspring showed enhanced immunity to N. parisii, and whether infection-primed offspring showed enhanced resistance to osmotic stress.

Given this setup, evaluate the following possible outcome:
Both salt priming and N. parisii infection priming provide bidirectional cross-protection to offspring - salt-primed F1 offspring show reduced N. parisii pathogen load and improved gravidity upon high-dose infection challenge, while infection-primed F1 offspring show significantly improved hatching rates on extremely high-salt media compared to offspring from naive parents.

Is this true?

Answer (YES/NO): NO